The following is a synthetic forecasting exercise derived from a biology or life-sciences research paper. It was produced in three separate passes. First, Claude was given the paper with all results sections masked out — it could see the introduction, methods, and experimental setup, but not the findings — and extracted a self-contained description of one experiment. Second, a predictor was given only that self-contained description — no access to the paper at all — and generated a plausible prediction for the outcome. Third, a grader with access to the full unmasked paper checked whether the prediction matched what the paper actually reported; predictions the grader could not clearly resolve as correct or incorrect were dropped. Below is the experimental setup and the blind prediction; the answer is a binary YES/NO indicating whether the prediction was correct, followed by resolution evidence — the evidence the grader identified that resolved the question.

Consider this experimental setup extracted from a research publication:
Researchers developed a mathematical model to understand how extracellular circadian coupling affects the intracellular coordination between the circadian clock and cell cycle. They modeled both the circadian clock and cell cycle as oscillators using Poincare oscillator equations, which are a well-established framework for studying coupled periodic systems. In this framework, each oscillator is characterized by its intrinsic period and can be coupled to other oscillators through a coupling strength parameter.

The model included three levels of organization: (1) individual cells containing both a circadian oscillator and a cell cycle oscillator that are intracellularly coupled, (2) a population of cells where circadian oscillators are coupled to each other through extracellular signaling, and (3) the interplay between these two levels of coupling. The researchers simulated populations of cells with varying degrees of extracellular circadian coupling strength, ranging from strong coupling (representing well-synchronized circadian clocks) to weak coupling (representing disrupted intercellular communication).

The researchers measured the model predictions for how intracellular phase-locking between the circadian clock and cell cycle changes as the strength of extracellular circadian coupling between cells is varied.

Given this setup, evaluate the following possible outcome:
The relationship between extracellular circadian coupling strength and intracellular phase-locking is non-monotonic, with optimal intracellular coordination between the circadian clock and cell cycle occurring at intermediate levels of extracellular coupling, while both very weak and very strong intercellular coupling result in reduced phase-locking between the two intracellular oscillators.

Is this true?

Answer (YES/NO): NO